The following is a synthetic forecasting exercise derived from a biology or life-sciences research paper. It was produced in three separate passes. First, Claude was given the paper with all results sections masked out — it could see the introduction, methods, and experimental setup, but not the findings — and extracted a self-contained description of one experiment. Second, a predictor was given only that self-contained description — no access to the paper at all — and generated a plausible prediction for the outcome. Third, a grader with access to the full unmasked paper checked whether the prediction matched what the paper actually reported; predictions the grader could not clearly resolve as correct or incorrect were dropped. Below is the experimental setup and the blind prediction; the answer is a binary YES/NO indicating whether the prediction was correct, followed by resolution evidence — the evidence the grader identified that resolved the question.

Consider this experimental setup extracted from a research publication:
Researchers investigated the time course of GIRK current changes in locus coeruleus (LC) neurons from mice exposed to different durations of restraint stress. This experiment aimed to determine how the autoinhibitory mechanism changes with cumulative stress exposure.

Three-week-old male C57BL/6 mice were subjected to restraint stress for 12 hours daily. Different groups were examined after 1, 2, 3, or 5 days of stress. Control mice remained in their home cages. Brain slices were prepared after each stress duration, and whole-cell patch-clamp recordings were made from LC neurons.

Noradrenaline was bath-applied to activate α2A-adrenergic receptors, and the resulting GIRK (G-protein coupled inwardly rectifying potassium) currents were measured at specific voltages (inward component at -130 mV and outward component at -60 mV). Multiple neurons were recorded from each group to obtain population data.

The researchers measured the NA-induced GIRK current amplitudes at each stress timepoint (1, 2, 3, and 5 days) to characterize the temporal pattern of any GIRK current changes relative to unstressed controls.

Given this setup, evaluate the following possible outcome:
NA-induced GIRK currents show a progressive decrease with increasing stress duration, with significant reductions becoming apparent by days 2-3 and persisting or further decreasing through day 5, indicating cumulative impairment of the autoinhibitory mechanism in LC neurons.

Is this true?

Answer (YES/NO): NO